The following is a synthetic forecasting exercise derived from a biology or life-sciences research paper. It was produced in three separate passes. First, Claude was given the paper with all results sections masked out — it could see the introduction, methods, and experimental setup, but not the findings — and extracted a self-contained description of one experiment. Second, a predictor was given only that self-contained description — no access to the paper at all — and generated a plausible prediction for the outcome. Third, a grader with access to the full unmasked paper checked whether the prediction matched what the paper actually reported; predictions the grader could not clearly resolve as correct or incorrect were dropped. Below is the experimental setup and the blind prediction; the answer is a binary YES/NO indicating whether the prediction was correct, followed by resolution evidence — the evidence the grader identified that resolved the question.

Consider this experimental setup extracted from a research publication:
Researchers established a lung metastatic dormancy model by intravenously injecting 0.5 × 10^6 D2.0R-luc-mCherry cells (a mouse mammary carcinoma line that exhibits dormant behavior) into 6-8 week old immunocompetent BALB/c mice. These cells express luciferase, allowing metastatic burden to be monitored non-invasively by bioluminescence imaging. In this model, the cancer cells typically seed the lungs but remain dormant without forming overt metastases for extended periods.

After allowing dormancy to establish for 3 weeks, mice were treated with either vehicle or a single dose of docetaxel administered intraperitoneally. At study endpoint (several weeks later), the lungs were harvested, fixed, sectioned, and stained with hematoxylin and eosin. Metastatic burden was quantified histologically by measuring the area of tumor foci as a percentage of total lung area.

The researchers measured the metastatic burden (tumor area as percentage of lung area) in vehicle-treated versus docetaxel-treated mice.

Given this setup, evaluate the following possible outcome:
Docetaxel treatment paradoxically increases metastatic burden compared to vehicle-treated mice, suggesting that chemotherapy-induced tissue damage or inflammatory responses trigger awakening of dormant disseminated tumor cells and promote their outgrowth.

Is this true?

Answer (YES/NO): YES